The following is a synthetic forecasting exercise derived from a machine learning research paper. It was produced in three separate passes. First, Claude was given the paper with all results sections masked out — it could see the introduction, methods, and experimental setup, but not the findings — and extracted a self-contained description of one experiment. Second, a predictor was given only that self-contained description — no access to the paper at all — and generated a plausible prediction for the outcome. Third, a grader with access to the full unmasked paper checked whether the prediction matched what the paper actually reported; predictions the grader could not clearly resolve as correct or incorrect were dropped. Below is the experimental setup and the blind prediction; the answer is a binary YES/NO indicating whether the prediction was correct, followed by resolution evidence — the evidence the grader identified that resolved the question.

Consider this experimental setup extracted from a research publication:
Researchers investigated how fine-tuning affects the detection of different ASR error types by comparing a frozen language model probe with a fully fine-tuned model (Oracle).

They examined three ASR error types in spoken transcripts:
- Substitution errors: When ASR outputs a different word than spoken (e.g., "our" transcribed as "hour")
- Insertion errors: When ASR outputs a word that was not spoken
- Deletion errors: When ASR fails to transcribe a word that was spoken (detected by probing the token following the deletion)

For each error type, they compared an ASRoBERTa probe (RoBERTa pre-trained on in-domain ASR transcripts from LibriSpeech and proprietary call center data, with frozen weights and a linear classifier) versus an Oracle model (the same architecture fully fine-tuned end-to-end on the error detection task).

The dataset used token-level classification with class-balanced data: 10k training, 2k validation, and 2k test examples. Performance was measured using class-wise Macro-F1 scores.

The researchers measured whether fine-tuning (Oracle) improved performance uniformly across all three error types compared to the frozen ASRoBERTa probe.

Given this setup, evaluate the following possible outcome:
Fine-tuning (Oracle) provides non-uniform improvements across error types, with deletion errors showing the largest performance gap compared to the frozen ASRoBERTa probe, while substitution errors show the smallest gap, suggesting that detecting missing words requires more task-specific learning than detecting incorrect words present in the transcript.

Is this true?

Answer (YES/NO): NO